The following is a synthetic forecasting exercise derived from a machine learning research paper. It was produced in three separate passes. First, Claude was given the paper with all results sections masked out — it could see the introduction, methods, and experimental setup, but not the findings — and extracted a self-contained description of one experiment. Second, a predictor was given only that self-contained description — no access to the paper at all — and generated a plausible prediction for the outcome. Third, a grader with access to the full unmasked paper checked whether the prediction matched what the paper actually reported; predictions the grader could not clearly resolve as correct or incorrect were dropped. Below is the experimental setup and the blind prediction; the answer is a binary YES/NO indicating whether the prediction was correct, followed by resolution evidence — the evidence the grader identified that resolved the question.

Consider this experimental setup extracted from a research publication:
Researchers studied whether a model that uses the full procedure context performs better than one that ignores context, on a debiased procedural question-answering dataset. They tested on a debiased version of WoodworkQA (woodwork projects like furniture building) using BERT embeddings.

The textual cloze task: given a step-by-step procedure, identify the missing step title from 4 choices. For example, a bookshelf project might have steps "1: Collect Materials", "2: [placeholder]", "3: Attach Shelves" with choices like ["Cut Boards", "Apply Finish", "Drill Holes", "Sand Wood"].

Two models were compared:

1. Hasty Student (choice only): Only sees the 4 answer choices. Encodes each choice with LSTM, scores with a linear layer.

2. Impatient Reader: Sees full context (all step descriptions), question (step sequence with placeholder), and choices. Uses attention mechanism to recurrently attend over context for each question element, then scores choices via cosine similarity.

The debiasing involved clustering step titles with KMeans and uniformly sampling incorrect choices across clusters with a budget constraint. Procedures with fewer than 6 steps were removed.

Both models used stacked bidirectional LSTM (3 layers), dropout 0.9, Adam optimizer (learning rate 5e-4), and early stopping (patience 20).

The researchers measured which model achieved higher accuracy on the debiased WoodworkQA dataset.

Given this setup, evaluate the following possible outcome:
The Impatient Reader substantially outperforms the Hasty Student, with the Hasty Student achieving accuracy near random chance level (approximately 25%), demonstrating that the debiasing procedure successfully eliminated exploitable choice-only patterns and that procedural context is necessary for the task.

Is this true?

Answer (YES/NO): NO